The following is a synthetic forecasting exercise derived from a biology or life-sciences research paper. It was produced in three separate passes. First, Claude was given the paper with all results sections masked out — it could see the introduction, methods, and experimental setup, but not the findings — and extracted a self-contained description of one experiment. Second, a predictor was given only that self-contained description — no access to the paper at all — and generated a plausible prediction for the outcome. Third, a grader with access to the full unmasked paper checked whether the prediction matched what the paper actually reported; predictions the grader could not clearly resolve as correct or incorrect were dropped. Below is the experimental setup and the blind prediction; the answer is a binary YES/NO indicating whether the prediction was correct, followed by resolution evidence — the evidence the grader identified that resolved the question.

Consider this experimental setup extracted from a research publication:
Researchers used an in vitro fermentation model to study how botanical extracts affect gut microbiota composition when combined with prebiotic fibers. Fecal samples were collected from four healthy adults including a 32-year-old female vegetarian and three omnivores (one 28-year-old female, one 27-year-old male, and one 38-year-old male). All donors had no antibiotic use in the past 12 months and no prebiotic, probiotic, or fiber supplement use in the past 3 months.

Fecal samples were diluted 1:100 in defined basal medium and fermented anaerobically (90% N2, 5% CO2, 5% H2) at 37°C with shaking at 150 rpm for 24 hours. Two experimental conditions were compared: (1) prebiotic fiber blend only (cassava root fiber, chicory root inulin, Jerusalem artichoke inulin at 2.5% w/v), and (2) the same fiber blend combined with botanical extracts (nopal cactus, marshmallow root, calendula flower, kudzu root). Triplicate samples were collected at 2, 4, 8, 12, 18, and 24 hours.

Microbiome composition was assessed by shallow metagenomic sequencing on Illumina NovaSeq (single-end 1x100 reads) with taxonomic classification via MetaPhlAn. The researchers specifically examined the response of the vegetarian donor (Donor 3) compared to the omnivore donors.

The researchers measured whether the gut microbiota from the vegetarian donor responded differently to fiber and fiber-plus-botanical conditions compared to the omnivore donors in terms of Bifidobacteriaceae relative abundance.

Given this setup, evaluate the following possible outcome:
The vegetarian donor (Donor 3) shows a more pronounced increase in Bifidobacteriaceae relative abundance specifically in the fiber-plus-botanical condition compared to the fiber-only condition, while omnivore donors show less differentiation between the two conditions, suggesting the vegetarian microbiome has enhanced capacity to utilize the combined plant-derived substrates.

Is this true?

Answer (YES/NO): NO